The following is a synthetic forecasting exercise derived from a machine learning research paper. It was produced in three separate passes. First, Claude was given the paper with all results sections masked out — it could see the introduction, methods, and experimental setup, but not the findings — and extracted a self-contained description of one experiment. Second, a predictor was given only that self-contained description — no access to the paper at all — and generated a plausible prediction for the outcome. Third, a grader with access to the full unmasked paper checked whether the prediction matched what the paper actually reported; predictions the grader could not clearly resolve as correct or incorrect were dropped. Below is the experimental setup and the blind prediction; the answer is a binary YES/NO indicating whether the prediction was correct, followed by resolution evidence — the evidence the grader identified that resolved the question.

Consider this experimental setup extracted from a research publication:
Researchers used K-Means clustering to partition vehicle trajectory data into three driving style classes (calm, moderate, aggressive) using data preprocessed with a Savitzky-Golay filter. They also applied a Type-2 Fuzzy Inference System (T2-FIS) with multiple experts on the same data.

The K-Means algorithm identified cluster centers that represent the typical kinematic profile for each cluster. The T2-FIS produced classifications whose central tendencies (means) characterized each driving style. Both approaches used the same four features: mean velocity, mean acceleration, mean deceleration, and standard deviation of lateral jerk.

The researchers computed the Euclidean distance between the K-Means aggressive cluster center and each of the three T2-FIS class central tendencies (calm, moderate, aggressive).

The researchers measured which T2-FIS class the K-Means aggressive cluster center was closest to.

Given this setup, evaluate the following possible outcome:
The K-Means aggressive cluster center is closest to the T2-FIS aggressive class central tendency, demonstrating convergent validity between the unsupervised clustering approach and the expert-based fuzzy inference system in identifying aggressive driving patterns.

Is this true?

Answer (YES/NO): NO